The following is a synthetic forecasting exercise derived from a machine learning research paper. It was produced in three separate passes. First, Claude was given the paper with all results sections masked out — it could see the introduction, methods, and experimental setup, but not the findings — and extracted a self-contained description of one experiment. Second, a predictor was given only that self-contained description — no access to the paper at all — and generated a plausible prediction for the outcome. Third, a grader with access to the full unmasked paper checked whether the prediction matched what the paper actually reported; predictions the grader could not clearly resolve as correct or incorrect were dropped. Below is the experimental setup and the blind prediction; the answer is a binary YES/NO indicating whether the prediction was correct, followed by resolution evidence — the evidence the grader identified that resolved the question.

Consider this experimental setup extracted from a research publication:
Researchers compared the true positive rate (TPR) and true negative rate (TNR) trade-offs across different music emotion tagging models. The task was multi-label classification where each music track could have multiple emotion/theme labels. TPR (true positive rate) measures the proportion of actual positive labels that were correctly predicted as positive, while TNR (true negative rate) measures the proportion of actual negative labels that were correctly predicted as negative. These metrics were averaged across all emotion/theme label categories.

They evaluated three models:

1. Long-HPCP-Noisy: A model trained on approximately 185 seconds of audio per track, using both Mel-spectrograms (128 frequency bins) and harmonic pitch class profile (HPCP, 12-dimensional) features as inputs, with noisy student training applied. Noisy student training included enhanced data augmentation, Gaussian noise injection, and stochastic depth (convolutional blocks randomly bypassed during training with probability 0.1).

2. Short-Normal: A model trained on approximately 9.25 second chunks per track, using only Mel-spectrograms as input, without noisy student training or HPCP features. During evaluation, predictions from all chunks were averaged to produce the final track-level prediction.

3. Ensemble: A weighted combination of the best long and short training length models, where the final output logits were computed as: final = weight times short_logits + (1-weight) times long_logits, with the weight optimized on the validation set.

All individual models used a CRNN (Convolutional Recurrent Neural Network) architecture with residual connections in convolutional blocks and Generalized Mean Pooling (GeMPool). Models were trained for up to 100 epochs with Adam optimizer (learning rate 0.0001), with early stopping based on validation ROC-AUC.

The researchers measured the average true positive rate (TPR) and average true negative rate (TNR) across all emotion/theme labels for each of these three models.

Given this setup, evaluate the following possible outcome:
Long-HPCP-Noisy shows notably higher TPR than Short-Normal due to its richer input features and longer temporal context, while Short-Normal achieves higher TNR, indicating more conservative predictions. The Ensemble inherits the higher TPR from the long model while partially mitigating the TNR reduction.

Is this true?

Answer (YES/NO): NO